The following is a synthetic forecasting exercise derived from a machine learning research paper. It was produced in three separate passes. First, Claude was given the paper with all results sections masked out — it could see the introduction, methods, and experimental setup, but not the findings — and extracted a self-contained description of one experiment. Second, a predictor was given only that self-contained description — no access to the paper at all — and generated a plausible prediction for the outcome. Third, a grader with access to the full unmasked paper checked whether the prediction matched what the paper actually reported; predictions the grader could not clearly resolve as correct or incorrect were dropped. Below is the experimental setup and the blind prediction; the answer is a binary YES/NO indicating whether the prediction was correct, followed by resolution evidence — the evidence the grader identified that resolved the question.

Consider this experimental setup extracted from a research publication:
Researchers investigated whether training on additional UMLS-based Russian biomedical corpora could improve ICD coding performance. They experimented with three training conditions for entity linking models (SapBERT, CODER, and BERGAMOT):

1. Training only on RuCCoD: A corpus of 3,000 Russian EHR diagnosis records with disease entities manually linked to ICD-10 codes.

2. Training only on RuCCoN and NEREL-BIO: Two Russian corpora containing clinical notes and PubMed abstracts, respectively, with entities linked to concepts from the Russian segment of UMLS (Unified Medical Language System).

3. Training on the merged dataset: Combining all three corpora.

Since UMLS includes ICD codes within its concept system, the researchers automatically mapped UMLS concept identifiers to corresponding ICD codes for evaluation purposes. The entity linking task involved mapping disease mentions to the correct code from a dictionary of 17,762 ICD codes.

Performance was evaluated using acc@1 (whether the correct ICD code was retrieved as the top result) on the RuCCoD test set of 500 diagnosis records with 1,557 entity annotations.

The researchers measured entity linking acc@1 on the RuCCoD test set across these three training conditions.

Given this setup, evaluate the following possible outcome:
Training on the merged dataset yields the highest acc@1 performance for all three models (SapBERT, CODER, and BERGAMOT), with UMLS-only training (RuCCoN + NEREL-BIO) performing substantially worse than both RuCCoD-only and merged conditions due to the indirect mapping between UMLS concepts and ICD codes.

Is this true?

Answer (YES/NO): NO